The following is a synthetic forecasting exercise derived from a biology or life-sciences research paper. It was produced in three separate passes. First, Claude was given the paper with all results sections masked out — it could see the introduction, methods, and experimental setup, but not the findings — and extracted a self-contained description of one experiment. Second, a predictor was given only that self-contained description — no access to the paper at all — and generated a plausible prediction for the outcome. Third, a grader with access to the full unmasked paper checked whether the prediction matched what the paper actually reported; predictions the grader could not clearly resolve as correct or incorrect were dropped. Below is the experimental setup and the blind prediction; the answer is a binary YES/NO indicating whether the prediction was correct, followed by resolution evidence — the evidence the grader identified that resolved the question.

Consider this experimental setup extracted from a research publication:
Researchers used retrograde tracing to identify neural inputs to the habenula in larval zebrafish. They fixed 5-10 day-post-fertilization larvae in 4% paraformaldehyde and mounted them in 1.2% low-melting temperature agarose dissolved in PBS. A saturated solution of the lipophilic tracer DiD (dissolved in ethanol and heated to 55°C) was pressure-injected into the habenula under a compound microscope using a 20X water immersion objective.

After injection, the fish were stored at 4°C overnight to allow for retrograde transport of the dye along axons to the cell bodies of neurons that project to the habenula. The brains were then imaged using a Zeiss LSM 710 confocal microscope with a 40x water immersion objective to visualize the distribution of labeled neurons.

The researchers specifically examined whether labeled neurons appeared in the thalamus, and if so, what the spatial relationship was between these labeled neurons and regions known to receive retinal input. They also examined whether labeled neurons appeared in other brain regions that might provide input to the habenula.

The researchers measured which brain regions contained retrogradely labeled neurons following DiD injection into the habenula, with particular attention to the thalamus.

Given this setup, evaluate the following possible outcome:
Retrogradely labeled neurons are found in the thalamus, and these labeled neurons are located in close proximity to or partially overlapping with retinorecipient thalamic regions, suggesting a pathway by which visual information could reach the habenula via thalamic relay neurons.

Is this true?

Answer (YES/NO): YES